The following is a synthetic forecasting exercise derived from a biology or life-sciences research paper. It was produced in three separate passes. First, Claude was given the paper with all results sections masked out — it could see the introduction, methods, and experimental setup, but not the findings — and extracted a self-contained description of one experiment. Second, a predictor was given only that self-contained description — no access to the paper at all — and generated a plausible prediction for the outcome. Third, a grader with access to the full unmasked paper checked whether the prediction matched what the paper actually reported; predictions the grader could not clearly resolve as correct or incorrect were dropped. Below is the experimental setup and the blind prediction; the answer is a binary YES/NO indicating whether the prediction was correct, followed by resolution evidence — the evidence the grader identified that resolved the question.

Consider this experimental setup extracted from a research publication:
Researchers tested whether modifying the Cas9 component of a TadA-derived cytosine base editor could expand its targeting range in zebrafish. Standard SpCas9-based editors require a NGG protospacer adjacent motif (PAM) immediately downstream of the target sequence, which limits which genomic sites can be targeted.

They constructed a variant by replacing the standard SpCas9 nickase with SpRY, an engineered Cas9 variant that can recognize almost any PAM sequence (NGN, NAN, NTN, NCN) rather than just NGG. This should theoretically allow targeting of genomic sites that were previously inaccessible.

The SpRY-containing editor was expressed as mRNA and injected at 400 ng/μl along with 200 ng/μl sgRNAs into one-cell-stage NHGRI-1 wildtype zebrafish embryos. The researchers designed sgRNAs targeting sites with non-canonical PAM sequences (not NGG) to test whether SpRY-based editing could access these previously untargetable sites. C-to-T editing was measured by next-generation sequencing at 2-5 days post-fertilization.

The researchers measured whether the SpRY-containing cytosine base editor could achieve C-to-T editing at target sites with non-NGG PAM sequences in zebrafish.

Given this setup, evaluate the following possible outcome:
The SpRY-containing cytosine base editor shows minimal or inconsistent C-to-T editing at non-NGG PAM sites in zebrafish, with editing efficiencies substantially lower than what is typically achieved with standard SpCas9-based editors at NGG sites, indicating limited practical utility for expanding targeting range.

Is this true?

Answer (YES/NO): NO